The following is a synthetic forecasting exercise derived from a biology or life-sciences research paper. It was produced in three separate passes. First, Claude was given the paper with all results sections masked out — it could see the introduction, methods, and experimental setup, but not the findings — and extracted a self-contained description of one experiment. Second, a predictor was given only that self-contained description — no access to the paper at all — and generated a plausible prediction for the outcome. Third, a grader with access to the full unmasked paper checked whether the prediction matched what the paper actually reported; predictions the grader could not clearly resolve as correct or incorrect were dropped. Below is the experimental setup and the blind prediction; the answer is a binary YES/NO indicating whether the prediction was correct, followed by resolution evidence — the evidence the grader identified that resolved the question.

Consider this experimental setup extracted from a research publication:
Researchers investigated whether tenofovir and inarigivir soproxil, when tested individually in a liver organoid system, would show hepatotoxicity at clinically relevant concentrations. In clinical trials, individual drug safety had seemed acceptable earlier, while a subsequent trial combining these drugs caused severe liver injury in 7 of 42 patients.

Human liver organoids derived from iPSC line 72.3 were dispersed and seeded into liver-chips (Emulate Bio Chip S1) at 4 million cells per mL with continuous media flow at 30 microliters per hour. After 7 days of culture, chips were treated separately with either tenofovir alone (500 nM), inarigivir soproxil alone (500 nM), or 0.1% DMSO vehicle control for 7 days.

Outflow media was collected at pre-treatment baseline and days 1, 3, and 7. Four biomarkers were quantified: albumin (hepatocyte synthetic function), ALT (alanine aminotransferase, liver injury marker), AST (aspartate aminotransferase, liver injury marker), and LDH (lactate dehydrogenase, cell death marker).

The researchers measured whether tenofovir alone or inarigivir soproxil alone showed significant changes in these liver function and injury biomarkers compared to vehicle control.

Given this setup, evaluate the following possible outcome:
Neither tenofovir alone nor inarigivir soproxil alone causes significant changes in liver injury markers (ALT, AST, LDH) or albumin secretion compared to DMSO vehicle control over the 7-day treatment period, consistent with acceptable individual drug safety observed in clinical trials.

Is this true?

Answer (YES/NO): YES